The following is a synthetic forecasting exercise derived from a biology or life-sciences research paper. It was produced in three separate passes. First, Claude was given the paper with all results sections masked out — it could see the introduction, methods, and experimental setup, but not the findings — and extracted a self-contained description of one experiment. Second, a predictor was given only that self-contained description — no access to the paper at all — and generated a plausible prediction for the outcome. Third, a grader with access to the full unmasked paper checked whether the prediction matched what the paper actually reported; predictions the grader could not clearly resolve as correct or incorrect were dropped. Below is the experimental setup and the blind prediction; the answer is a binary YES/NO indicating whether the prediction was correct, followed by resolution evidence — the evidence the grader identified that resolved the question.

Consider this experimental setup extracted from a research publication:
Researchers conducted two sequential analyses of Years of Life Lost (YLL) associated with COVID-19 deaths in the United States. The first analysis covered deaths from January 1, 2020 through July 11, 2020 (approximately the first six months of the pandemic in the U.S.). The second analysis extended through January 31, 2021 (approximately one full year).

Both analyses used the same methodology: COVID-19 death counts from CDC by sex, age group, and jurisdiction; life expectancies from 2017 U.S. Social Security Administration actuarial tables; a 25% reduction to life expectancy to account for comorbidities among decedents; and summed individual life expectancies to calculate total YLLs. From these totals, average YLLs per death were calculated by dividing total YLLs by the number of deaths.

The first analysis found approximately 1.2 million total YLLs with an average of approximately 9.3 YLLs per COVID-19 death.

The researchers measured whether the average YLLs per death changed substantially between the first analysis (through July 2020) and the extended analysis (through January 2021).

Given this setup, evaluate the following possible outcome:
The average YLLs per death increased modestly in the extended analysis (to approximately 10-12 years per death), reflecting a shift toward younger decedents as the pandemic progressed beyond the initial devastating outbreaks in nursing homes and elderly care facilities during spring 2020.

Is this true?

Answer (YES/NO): NO